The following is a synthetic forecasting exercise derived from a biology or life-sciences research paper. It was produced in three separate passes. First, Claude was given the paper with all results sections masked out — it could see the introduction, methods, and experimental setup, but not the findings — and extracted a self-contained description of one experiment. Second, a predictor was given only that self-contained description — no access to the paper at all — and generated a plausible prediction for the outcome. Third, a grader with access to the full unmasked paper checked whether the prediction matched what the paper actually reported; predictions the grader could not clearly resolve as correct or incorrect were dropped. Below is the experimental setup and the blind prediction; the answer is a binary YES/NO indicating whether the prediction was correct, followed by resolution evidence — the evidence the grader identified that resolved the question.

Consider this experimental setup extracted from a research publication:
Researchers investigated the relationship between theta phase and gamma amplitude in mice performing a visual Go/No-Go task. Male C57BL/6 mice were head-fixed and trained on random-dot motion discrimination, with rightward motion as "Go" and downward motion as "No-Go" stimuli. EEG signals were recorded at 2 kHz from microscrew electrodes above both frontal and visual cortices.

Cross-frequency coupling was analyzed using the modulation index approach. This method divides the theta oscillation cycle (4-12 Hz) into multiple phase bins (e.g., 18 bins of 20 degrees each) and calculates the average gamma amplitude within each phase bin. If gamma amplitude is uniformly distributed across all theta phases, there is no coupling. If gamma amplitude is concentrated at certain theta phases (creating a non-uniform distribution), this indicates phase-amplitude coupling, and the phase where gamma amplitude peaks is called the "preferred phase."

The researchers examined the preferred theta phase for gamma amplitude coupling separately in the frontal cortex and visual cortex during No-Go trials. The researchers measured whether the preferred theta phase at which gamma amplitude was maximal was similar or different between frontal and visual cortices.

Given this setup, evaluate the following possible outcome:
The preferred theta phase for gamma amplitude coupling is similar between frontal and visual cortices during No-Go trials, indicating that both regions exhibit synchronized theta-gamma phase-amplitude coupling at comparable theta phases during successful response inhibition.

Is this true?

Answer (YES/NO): NO